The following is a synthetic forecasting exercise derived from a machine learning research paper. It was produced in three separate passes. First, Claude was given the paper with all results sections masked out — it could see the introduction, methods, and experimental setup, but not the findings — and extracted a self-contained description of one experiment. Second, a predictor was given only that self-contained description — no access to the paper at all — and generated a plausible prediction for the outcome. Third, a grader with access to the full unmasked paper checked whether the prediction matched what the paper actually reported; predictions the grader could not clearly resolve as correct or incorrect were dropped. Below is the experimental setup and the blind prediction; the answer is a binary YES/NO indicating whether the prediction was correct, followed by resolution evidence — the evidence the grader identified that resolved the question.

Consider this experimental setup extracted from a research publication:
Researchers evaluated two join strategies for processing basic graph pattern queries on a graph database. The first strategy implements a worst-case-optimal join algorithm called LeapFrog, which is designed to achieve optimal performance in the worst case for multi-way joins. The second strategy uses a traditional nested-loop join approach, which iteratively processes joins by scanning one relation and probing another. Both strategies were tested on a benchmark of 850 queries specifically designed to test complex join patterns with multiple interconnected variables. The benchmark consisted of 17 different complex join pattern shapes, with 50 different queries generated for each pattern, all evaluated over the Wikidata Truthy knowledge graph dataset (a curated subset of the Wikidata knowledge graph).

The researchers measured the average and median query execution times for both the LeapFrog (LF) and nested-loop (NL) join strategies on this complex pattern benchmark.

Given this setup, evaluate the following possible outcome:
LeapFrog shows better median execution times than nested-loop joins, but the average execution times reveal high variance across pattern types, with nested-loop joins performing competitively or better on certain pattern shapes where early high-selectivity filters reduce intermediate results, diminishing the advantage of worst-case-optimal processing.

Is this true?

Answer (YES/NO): NO